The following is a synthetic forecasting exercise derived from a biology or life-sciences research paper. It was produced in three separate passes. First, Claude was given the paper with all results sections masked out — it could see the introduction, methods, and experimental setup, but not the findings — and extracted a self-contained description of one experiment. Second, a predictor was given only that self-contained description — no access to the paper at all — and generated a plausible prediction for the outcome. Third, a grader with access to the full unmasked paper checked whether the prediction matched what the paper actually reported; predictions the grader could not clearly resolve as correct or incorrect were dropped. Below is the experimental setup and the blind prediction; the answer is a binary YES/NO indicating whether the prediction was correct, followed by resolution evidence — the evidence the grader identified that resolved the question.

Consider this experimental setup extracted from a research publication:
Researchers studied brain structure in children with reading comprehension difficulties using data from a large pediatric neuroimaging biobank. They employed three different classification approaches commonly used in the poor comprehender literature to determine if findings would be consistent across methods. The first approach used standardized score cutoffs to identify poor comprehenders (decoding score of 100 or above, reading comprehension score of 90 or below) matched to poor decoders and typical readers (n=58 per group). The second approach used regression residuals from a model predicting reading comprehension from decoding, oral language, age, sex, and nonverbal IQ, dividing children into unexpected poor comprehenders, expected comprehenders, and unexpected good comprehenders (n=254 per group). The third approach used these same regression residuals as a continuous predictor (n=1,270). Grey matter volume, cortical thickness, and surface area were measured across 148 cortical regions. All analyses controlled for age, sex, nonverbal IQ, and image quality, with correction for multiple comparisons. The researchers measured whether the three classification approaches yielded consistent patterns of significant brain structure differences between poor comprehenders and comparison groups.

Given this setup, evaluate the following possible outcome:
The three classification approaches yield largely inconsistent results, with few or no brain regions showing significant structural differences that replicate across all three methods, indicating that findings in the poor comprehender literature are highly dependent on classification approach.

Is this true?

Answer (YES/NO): NO